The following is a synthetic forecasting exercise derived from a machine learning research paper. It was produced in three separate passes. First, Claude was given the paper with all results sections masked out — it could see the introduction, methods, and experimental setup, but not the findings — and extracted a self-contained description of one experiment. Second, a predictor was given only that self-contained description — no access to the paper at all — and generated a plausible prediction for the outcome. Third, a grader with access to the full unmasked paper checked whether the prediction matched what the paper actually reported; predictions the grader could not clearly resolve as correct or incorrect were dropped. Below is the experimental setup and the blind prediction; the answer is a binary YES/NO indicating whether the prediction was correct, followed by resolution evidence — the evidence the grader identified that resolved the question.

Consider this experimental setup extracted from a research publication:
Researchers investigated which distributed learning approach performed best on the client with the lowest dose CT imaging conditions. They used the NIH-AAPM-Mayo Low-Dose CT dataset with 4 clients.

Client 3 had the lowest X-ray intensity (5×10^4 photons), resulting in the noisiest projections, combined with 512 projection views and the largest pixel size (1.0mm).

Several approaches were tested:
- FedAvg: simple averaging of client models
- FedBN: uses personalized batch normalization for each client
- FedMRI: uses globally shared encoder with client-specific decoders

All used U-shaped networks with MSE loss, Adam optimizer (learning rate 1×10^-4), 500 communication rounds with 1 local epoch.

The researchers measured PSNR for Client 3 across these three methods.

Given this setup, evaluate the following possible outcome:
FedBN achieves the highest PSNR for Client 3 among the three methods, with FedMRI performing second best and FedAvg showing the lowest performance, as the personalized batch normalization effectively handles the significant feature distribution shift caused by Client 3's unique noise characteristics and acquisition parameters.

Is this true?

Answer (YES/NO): NO